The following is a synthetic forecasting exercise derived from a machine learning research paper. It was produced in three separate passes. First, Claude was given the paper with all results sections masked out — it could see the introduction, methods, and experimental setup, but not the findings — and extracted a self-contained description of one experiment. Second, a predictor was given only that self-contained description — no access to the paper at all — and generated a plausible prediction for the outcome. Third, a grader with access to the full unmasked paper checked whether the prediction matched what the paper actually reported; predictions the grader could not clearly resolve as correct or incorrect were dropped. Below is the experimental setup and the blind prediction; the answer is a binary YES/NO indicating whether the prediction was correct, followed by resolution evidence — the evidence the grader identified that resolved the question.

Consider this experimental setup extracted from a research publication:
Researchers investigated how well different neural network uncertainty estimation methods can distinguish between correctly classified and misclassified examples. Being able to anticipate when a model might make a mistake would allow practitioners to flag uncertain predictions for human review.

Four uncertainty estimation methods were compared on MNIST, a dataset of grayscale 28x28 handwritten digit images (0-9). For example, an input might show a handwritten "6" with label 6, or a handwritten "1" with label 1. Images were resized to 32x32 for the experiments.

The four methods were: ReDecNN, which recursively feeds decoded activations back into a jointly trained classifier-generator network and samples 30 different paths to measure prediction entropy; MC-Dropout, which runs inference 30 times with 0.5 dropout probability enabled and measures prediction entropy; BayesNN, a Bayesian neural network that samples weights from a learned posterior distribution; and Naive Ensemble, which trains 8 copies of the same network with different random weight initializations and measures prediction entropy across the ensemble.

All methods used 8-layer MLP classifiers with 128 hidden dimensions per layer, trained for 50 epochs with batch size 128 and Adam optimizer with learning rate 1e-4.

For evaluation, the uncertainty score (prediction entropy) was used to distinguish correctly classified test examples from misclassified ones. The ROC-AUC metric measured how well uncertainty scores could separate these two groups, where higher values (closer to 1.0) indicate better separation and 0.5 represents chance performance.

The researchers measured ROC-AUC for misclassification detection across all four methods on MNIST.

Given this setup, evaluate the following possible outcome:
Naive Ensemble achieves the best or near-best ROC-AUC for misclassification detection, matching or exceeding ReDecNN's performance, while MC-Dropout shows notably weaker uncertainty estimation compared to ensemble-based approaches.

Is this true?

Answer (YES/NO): NO